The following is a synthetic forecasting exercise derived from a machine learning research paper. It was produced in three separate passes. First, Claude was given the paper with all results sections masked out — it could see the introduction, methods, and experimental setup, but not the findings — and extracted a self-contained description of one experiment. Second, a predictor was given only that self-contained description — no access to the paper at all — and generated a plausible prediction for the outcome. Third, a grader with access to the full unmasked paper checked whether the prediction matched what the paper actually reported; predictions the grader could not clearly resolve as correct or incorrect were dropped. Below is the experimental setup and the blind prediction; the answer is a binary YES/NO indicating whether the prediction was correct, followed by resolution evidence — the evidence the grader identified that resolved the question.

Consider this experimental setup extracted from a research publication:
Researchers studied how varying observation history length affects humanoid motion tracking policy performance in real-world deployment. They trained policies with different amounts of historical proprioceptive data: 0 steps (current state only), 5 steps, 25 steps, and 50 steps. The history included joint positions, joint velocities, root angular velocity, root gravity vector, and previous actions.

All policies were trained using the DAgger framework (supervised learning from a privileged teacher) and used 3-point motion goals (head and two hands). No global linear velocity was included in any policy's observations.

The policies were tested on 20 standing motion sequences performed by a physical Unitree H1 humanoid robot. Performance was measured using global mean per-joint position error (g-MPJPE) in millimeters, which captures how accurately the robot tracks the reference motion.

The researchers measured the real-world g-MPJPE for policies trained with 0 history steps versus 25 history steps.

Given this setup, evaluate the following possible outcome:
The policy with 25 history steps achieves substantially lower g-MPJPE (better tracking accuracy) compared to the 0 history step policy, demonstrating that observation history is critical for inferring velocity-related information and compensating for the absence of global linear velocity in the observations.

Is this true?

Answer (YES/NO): YES